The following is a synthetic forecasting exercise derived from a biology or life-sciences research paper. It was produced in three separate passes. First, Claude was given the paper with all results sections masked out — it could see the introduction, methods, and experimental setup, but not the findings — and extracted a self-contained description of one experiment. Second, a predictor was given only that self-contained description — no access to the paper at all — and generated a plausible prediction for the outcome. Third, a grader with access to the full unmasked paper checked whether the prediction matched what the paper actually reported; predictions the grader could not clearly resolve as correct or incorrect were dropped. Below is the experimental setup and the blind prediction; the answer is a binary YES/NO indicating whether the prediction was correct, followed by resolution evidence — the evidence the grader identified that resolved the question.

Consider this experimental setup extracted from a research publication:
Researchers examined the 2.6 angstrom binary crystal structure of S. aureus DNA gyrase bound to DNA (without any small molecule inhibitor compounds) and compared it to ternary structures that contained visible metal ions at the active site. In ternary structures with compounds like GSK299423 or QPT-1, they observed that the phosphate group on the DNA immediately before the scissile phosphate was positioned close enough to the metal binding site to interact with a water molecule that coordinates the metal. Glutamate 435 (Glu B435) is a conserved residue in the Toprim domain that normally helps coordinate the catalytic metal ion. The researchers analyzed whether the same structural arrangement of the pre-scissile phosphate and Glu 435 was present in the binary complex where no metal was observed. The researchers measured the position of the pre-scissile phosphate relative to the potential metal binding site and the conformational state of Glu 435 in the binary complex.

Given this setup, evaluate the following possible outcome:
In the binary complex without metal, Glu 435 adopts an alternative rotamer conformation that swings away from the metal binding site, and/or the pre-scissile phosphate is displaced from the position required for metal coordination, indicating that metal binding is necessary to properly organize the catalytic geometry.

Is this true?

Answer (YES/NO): YES